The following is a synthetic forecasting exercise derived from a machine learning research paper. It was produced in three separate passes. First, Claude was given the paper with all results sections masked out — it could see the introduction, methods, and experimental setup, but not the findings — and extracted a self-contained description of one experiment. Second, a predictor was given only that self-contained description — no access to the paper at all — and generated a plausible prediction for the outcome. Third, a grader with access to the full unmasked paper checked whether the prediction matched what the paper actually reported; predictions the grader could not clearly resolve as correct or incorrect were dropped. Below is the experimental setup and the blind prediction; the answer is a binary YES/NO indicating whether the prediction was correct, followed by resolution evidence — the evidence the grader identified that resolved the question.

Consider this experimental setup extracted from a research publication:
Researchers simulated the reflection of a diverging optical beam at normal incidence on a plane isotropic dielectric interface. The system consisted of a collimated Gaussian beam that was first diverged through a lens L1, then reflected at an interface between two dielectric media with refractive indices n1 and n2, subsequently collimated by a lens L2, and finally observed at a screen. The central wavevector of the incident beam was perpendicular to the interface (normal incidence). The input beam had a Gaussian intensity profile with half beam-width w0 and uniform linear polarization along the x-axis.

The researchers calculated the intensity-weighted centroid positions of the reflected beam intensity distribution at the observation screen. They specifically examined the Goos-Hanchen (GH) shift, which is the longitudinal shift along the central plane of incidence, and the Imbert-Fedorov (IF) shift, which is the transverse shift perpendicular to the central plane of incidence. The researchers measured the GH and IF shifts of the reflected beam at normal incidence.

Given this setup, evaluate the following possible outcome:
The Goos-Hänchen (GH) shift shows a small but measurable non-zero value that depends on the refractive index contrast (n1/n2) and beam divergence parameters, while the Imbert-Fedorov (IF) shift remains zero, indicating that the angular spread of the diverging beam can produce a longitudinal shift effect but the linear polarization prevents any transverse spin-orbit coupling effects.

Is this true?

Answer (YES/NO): NO